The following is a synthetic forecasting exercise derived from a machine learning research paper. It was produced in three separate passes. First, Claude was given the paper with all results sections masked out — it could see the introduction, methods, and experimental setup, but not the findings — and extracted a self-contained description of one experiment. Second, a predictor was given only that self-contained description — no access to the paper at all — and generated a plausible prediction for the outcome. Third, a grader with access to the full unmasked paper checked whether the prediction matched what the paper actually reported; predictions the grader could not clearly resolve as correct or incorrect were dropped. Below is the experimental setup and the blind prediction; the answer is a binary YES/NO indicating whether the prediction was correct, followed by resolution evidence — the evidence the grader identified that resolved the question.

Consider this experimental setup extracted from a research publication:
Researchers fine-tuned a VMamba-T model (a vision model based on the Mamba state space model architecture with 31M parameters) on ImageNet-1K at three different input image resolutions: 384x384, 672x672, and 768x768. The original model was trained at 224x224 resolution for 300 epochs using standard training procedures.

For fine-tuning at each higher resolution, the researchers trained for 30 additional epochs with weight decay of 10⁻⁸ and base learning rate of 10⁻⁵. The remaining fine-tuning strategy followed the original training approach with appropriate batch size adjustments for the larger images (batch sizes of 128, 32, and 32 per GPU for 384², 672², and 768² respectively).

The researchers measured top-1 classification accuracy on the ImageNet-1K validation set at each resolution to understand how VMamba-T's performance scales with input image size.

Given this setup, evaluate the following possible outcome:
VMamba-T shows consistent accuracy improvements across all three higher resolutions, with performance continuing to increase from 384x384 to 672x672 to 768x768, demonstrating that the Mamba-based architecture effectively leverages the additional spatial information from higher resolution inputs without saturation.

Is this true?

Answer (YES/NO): NO